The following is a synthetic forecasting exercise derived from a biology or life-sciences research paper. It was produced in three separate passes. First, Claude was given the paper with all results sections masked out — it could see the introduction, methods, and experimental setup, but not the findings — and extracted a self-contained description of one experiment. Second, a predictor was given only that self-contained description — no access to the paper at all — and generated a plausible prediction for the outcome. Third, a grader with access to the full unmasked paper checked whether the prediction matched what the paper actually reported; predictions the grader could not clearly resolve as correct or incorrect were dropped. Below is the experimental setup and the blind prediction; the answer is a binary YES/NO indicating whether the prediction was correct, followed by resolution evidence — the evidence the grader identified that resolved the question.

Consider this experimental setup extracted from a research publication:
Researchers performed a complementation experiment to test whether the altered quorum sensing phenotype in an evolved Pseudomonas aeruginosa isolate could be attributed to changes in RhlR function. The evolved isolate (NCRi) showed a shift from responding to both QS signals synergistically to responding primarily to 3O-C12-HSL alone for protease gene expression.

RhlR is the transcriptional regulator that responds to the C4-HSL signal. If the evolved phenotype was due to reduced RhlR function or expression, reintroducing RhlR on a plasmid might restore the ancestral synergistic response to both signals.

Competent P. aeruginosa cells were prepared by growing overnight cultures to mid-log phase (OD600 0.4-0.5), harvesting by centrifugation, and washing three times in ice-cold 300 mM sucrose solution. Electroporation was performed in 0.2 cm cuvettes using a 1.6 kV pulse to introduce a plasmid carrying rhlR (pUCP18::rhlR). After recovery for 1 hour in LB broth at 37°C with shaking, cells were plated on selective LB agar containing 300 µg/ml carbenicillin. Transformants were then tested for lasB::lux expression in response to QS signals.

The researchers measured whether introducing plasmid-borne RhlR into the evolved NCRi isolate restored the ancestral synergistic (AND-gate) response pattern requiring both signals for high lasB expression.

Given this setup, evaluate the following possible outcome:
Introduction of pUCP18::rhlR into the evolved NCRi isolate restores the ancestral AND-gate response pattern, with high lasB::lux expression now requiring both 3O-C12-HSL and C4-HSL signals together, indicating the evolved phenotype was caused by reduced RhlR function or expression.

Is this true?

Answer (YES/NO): NO